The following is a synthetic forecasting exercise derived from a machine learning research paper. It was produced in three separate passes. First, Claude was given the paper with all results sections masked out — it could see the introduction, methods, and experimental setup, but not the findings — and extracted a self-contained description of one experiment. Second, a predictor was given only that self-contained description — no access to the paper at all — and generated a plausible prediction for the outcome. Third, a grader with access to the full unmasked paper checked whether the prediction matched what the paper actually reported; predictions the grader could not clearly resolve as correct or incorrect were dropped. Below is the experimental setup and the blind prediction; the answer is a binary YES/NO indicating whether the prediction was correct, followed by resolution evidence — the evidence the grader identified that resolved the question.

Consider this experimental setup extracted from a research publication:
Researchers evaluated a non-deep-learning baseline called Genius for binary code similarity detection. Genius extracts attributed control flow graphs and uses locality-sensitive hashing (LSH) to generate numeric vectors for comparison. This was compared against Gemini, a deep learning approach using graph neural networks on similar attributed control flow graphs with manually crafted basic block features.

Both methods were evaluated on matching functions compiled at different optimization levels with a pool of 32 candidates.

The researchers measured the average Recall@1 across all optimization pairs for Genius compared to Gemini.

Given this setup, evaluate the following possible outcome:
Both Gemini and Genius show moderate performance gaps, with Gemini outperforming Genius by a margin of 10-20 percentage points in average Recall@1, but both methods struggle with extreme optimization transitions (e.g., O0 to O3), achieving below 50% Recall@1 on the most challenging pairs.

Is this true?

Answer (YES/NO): NO